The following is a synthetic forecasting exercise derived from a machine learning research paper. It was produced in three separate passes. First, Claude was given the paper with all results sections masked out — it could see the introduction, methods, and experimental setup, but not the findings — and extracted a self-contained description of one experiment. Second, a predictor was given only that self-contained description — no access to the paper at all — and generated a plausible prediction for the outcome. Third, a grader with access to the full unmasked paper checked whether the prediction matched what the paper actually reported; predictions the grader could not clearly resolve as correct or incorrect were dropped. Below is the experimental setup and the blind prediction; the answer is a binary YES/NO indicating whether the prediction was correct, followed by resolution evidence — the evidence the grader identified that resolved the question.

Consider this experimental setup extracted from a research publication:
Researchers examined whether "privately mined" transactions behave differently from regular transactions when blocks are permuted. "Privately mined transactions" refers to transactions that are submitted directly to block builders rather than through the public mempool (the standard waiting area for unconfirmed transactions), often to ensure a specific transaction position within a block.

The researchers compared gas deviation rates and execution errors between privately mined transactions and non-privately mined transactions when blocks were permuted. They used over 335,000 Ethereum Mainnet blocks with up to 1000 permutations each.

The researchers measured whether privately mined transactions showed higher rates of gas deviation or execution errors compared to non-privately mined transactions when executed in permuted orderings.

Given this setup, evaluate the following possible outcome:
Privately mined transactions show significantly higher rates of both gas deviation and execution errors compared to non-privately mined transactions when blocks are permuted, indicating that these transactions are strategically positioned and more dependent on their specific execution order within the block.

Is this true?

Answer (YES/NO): YES